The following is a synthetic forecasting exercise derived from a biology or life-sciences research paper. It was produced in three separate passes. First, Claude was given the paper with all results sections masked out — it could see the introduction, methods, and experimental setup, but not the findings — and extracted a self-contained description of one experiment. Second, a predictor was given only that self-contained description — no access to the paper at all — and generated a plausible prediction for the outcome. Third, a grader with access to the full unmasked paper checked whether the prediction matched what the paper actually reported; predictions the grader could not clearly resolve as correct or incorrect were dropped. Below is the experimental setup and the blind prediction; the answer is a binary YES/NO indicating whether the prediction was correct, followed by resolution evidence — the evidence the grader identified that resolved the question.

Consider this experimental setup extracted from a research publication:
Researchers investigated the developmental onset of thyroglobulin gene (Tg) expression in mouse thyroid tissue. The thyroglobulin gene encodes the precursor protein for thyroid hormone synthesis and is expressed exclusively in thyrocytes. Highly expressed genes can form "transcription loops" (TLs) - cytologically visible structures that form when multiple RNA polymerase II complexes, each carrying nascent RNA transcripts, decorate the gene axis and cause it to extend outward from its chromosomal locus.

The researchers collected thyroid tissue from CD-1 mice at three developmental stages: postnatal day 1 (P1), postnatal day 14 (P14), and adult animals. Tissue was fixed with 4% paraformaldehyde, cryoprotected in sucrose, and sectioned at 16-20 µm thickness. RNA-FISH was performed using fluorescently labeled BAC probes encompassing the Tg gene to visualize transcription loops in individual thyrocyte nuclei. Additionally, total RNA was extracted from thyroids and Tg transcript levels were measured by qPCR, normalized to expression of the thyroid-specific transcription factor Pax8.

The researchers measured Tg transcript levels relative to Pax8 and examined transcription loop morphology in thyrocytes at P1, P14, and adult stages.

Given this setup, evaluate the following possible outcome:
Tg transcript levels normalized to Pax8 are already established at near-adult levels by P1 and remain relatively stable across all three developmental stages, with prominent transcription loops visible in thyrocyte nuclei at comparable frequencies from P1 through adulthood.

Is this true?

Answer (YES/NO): NO